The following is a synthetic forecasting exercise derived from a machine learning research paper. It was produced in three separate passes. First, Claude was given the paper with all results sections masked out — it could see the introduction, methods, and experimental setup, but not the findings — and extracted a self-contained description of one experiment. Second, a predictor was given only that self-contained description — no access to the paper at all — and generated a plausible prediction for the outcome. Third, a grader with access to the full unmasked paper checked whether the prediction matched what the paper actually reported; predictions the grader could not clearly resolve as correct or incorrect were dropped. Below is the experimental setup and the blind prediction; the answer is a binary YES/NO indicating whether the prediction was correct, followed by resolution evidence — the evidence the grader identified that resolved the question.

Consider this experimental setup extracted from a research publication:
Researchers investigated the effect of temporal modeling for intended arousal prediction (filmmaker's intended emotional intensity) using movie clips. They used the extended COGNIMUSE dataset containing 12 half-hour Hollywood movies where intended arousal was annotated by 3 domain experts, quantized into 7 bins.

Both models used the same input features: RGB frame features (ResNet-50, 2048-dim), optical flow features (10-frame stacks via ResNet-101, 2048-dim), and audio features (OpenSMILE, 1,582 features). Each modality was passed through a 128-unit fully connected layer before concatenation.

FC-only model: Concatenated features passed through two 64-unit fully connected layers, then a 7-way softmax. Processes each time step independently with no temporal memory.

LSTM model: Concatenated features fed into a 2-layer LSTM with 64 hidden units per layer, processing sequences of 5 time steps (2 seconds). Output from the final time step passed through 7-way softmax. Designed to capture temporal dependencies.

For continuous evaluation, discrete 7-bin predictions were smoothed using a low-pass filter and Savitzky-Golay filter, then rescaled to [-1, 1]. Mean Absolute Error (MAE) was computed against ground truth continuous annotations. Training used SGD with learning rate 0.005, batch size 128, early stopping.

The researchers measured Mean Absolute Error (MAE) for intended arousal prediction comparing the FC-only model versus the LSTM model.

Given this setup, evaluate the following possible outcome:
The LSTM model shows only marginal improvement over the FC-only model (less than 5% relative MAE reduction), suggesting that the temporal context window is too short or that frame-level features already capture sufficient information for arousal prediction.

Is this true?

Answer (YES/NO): NO